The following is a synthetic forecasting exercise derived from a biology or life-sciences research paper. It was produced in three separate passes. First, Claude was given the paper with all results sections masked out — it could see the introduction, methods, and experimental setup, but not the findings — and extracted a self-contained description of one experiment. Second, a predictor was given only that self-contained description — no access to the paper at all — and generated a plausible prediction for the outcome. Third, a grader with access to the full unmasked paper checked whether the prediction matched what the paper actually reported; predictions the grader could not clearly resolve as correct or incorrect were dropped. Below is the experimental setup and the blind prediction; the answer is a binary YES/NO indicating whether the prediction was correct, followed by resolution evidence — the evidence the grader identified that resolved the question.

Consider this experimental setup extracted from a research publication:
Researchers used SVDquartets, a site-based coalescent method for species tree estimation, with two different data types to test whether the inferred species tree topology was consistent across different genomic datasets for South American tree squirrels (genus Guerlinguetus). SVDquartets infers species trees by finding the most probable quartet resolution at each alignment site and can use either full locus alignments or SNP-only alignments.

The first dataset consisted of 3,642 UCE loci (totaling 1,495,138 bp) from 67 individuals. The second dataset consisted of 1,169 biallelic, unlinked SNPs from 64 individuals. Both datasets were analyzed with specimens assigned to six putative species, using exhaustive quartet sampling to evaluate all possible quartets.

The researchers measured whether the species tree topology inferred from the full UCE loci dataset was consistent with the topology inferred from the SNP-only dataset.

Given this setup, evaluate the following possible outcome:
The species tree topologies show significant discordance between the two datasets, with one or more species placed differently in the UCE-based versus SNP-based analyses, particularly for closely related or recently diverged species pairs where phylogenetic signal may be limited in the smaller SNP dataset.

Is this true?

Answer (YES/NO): NO